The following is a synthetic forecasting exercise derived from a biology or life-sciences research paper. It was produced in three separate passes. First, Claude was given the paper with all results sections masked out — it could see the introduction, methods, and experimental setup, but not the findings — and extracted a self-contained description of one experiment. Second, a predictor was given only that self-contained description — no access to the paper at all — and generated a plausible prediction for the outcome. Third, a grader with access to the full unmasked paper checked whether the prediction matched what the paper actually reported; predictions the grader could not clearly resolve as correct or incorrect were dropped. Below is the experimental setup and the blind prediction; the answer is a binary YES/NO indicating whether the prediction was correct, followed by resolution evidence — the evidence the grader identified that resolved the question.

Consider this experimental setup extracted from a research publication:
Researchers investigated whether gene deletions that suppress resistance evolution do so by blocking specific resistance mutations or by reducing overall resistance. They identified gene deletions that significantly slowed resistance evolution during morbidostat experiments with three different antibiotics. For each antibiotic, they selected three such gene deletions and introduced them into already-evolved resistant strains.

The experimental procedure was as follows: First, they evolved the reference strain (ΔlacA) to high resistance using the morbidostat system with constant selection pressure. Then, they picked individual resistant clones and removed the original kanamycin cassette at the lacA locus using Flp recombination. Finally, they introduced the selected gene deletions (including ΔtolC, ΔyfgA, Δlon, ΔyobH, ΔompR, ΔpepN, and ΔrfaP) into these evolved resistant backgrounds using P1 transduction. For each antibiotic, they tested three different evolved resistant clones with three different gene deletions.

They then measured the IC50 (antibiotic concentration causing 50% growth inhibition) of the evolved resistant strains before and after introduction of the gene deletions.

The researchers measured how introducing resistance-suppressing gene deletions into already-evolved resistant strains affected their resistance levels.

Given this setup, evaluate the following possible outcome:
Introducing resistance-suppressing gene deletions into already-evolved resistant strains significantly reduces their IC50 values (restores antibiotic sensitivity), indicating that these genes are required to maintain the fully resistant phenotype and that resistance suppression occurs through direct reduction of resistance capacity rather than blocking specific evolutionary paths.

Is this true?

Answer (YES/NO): NO